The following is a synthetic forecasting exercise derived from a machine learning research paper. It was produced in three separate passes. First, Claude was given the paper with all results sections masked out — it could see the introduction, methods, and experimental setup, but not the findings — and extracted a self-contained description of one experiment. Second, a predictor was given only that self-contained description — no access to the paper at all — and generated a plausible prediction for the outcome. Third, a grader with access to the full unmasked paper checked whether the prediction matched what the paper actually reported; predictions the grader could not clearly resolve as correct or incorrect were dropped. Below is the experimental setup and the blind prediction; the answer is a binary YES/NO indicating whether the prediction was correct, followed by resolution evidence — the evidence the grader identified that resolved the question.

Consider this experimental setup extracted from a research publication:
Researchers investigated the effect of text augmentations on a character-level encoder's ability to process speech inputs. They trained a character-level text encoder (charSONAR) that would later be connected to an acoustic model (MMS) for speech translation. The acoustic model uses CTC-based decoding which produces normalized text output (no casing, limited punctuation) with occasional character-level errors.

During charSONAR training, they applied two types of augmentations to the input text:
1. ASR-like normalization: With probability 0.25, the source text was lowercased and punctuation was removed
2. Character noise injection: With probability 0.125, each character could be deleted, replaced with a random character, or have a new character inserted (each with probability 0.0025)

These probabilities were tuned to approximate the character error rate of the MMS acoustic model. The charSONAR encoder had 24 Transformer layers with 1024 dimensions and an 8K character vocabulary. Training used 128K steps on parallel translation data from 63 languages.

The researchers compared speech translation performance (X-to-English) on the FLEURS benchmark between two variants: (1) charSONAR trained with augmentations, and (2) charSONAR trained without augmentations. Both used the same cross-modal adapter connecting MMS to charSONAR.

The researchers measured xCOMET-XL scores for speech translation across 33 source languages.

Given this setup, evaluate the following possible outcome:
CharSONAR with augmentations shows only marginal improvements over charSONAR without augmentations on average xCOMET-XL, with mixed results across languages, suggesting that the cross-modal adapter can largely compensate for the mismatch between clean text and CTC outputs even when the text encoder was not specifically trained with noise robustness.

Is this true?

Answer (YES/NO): NO